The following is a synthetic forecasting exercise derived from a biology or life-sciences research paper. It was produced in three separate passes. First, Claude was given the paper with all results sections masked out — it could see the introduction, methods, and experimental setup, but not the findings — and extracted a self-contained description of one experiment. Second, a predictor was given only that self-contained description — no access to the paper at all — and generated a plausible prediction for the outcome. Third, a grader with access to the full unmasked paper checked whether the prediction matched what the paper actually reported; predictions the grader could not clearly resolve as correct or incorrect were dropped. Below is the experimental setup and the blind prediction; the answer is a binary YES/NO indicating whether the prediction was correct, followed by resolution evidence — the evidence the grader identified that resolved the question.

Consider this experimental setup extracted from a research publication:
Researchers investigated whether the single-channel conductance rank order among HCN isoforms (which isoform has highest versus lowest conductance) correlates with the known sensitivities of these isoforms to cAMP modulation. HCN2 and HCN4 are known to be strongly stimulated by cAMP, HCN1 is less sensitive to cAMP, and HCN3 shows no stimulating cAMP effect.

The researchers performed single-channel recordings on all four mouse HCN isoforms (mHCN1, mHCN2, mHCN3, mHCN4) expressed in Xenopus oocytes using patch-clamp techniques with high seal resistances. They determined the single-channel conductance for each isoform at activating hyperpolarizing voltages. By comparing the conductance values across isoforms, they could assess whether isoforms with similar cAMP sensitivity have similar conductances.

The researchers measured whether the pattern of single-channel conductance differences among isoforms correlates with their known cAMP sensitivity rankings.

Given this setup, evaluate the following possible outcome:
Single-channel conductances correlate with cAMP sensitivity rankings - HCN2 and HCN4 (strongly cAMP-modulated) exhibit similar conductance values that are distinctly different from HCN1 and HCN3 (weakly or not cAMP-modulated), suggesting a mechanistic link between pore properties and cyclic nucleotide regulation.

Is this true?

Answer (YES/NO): NO